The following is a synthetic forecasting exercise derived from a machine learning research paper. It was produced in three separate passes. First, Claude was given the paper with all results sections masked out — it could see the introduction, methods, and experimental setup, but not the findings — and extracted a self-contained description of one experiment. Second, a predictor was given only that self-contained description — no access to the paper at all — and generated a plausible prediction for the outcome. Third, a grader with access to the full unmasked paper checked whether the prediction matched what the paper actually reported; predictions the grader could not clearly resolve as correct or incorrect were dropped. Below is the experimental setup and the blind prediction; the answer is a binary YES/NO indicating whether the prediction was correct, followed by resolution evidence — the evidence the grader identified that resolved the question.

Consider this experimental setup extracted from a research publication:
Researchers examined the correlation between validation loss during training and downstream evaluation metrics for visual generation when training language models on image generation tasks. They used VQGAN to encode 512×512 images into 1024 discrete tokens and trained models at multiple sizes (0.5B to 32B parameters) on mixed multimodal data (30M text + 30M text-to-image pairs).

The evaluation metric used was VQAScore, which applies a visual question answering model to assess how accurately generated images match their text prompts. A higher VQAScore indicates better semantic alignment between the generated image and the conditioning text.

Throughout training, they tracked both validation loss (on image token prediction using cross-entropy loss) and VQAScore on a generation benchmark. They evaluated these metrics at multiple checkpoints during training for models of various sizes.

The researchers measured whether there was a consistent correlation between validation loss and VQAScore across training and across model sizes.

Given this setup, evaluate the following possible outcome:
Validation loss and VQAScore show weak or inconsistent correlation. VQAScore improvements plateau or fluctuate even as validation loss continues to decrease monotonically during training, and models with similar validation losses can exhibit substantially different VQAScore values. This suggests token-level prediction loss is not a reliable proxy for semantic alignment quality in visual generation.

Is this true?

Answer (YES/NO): NO